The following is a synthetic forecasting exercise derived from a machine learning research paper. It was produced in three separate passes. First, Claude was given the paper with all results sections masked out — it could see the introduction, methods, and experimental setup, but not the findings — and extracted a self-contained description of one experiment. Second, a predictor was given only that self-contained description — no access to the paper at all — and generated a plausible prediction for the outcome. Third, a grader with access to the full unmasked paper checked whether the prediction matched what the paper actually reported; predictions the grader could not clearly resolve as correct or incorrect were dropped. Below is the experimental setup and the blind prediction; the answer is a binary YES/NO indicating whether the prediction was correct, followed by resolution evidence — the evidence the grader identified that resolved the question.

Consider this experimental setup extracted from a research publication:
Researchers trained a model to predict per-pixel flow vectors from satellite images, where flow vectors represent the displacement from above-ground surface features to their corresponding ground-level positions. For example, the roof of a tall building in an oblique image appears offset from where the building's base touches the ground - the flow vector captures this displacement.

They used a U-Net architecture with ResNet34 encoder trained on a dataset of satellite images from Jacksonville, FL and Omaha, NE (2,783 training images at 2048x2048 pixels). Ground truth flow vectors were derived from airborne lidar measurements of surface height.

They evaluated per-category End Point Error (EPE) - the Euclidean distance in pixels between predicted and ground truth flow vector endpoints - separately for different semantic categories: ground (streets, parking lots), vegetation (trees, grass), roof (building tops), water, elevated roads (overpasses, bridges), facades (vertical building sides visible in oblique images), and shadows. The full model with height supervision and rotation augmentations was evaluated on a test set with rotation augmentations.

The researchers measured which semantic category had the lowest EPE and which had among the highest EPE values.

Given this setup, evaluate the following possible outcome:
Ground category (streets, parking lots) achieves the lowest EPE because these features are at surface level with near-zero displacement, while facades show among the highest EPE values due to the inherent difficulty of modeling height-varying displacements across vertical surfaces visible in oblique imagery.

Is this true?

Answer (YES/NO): YES